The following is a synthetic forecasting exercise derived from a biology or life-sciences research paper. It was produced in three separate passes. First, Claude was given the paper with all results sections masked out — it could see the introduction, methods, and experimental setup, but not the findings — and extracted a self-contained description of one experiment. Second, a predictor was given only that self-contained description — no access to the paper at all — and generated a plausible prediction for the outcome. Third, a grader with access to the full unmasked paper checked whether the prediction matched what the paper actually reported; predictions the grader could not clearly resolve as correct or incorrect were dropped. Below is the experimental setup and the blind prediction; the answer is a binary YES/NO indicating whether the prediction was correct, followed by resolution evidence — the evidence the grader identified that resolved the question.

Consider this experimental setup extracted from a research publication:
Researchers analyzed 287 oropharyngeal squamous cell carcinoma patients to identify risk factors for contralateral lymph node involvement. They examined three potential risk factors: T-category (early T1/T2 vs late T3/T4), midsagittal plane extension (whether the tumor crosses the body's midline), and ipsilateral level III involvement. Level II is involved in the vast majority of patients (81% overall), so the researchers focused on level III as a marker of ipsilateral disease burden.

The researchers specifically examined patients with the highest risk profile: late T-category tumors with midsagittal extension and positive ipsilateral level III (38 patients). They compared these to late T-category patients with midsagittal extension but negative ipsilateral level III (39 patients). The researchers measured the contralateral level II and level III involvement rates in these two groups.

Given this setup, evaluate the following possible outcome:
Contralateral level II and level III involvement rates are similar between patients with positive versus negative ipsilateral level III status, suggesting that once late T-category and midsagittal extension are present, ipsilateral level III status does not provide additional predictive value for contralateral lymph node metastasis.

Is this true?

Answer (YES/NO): NO